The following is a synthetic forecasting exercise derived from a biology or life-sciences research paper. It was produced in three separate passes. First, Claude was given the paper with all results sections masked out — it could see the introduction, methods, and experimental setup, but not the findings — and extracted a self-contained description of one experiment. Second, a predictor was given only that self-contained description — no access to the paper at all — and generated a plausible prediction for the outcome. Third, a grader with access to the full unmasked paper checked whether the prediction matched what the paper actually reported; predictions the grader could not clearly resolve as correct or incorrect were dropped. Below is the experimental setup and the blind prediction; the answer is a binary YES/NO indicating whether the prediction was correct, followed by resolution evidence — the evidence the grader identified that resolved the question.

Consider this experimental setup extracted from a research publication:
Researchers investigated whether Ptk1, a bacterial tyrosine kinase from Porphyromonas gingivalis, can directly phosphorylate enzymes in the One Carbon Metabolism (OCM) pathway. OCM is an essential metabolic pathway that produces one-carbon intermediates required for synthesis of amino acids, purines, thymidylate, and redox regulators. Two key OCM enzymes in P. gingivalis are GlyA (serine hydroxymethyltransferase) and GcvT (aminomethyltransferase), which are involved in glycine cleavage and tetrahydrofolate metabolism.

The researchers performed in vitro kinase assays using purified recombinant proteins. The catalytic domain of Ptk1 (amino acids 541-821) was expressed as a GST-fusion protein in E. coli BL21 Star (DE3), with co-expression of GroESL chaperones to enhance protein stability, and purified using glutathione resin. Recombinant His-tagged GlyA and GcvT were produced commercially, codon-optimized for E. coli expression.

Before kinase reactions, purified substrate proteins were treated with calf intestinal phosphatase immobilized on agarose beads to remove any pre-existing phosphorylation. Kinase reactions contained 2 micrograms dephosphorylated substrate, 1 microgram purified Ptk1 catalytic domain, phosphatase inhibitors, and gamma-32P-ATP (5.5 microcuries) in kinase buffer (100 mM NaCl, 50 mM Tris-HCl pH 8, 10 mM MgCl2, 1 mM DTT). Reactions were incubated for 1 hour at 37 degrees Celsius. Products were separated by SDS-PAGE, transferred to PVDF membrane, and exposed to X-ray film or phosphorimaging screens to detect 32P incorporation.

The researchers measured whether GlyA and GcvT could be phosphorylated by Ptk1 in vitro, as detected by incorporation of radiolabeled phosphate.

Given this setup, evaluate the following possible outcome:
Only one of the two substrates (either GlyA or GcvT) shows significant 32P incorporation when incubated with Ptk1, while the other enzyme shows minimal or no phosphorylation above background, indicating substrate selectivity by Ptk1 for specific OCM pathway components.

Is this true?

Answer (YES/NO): NO